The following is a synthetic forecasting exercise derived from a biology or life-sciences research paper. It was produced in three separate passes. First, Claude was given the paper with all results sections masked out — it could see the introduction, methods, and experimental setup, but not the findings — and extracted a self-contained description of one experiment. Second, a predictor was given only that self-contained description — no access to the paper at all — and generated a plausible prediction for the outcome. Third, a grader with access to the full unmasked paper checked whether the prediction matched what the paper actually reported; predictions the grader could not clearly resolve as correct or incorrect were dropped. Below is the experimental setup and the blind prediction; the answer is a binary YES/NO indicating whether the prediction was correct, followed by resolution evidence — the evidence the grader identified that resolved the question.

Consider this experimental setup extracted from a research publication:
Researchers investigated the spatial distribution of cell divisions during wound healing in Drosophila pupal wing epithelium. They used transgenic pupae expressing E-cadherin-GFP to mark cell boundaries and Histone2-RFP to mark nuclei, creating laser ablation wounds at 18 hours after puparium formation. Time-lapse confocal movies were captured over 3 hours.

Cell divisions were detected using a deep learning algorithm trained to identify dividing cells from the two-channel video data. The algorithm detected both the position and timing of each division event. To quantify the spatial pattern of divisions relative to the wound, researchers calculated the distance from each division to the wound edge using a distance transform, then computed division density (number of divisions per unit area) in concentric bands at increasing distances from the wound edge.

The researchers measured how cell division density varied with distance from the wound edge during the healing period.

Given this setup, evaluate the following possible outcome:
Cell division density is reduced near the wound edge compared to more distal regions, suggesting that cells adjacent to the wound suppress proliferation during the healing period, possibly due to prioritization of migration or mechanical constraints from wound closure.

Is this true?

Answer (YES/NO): YES